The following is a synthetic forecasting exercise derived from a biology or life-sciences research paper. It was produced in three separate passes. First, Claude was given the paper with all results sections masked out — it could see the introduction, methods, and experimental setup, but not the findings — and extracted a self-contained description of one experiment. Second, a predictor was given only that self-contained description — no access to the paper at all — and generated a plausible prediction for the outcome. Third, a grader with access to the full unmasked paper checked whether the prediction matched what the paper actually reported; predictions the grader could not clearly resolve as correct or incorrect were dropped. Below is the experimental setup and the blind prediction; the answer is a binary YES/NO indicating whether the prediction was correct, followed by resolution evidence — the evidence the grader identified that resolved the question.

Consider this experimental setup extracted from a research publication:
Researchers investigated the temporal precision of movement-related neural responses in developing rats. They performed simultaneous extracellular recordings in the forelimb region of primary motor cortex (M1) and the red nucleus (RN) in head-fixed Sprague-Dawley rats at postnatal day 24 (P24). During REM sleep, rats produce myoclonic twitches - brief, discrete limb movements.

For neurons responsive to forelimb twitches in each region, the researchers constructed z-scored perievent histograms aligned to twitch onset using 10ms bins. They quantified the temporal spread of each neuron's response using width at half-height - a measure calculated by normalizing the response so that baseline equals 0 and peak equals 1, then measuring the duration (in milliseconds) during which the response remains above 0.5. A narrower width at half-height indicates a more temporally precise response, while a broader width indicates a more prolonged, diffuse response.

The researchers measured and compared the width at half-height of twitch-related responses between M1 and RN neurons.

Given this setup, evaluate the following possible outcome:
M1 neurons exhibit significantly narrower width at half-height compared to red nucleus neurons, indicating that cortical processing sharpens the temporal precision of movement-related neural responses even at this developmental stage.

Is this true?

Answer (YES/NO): NO